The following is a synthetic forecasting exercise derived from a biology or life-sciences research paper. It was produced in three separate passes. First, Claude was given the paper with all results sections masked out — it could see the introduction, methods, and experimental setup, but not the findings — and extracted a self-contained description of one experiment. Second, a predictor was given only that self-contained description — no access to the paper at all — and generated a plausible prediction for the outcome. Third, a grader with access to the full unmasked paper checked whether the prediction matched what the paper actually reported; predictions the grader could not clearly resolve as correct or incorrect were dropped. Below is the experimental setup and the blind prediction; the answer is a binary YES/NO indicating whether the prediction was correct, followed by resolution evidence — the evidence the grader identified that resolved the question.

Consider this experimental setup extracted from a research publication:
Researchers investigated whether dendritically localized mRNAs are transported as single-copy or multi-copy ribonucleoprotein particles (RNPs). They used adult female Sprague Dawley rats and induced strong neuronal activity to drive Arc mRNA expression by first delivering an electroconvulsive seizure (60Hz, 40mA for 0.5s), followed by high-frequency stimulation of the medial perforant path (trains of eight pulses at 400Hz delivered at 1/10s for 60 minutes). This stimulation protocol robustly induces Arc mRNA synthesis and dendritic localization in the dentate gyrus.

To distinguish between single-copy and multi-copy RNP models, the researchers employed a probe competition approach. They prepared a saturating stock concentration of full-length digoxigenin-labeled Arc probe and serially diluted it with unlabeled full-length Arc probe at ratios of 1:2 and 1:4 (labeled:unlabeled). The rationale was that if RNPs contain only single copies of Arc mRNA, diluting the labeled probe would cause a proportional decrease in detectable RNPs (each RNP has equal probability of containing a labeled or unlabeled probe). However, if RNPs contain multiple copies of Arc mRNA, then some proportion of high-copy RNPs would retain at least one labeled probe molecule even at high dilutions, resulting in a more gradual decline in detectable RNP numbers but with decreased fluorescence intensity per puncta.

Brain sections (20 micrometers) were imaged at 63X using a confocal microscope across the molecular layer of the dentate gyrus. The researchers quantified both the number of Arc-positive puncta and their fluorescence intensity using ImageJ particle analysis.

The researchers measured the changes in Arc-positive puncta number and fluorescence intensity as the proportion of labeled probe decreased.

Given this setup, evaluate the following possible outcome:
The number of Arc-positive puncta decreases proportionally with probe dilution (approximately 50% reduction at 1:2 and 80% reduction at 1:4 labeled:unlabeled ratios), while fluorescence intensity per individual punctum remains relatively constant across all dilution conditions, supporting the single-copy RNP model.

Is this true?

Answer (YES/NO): NO